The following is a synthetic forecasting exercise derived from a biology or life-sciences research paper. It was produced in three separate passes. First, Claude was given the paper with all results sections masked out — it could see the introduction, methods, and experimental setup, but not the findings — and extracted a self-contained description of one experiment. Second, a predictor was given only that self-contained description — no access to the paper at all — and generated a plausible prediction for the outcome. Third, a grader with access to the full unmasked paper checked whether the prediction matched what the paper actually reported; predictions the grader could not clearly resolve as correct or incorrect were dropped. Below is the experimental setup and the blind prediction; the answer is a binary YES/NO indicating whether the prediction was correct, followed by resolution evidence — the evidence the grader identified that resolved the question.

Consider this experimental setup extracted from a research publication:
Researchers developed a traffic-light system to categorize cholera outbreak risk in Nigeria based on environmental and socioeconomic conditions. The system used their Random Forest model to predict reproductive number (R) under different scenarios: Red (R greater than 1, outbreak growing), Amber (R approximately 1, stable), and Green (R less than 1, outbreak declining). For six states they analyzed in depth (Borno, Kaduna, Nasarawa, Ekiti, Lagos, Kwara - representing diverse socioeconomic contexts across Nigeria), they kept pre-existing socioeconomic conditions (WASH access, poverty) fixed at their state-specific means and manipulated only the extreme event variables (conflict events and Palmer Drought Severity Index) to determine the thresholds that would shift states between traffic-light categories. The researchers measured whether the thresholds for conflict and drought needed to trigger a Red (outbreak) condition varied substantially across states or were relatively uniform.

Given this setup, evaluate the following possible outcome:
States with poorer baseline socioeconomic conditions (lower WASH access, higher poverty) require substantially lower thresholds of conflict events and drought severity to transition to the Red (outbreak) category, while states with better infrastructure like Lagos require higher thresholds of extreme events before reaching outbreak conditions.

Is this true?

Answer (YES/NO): YES